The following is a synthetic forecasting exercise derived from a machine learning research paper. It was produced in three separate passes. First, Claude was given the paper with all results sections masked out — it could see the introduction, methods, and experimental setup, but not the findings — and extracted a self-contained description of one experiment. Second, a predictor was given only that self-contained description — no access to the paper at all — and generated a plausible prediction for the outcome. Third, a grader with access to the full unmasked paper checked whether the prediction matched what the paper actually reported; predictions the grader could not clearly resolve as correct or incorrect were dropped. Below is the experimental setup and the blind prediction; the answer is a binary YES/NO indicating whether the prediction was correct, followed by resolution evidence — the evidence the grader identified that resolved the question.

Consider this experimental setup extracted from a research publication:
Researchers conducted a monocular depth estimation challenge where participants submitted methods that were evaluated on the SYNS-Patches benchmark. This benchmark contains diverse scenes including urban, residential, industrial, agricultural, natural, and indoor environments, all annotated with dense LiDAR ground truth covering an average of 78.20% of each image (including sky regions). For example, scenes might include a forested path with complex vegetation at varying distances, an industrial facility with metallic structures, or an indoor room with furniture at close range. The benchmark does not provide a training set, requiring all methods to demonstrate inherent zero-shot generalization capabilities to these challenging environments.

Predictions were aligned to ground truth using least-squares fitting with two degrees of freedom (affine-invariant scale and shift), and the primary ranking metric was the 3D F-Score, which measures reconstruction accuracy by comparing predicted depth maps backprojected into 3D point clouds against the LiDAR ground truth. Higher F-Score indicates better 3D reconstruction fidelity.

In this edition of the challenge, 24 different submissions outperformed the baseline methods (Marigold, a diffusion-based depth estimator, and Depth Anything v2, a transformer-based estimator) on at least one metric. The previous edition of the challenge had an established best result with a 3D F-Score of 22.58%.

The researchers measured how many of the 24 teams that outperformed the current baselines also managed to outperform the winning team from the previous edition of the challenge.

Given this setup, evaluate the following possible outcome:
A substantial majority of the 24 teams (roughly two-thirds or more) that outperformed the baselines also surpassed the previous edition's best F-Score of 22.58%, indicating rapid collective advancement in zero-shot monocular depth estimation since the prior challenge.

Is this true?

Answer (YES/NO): NO